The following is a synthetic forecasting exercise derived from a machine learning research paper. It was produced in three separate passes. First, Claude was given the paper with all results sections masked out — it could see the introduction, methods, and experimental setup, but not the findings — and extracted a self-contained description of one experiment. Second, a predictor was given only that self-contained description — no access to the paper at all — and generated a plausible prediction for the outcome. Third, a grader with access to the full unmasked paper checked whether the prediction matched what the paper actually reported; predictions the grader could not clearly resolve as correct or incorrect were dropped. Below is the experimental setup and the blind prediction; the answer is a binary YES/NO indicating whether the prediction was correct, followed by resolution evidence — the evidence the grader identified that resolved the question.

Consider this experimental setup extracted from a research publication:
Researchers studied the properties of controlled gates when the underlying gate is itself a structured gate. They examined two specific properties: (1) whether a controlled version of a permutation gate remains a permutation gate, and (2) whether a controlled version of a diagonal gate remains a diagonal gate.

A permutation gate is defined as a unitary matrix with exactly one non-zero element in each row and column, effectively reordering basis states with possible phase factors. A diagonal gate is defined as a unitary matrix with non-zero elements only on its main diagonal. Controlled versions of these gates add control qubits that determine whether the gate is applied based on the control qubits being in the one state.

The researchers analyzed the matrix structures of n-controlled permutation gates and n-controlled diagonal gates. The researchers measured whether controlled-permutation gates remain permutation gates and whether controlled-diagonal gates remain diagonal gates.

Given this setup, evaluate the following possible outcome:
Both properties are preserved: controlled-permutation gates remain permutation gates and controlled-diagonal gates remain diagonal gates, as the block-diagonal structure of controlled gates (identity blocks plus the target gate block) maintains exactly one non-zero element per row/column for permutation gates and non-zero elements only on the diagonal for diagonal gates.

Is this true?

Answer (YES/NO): YES